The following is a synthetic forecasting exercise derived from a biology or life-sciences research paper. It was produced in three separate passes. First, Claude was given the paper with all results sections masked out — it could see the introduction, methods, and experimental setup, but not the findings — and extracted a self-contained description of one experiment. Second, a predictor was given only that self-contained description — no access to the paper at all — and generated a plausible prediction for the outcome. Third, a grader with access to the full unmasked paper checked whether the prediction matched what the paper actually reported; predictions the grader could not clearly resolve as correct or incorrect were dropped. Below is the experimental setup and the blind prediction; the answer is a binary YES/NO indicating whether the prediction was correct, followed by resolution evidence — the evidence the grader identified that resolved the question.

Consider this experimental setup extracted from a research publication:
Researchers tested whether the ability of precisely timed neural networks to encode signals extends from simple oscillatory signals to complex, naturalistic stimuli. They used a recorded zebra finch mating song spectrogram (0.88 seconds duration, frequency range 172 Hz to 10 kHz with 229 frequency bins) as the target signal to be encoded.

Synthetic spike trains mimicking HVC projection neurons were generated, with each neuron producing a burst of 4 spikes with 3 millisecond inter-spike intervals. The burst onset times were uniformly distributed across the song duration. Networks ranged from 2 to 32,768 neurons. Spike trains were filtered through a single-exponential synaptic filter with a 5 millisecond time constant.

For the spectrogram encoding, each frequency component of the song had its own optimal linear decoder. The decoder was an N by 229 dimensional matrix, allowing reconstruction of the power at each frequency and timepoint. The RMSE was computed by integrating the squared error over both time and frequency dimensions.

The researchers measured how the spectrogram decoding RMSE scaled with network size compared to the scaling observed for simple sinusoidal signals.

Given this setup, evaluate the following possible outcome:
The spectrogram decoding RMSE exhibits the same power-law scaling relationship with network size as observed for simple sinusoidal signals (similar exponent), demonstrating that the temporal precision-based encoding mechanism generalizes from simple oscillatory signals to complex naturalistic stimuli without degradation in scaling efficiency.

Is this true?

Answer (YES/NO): YES